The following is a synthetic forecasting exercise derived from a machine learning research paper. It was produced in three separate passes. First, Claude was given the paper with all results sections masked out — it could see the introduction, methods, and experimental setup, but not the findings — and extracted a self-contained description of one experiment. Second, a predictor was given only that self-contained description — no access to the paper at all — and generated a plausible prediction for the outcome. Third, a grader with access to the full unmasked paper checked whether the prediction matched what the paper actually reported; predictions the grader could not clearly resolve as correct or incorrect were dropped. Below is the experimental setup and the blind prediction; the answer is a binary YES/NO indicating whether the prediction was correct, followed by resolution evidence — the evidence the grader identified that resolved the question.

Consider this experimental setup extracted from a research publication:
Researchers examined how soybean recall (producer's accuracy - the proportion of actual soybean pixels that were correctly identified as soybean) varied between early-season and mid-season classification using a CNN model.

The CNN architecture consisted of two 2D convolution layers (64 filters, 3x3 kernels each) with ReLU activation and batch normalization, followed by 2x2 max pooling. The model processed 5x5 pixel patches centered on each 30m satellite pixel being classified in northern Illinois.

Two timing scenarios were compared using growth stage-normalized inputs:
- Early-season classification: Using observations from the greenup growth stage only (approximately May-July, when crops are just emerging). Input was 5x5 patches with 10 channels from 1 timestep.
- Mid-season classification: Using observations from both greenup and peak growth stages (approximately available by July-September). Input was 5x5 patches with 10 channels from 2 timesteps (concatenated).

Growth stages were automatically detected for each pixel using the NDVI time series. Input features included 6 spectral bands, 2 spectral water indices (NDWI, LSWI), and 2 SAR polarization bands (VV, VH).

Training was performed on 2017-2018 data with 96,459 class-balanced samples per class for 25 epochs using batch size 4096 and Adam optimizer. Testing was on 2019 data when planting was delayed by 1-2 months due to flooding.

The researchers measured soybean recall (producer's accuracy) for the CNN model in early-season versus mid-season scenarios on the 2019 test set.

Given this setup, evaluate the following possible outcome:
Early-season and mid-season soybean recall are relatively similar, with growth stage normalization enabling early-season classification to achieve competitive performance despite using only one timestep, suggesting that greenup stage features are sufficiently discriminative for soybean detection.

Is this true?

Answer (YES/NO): NO